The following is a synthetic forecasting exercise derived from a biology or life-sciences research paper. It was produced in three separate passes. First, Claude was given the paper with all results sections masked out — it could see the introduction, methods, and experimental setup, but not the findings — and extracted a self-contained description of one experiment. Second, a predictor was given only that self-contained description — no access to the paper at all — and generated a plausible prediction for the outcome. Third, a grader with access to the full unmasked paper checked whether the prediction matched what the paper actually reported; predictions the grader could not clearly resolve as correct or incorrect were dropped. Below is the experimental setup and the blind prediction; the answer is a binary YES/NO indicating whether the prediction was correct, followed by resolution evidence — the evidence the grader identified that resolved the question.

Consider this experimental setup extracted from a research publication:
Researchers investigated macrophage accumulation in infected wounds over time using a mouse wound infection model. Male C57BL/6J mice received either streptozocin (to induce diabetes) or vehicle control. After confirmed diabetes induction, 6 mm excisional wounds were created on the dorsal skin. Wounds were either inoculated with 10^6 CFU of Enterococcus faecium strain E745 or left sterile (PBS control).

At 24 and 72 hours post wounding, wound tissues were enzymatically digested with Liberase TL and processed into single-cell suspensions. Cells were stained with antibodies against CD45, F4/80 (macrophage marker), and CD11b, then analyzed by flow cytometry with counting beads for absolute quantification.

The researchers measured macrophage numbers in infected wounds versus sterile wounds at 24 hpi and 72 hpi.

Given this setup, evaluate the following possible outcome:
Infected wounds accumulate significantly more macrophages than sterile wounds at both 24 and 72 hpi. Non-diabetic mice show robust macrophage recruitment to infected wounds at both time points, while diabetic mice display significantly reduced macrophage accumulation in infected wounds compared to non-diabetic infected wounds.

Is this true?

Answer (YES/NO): NO